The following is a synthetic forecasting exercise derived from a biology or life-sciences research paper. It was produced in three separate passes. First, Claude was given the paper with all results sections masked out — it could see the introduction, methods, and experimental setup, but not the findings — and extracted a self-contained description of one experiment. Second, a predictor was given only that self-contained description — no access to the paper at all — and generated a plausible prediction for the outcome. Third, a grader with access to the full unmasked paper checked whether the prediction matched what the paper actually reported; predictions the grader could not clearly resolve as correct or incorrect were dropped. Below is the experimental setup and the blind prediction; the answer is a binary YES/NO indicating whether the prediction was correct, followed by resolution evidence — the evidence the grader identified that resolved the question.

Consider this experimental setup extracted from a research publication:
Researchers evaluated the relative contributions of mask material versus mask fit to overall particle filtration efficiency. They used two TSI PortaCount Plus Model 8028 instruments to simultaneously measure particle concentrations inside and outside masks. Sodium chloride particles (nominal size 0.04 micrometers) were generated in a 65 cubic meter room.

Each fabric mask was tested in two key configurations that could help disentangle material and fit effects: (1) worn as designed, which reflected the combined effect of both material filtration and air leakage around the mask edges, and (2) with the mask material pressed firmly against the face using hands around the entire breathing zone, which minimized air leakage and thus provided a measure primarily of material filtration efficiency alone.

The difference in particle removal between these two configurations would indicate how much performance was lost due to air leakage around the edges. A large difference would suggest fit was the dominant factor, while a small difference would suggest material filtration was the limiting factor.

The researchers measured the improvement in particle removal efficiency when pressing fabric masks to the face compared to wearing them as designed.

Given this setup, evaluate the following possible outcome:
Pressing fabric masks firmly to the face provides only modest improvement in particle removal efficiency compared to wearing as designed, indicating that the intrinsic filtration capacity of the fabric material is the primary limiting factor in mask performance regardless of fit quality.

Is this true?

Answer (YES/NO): NO